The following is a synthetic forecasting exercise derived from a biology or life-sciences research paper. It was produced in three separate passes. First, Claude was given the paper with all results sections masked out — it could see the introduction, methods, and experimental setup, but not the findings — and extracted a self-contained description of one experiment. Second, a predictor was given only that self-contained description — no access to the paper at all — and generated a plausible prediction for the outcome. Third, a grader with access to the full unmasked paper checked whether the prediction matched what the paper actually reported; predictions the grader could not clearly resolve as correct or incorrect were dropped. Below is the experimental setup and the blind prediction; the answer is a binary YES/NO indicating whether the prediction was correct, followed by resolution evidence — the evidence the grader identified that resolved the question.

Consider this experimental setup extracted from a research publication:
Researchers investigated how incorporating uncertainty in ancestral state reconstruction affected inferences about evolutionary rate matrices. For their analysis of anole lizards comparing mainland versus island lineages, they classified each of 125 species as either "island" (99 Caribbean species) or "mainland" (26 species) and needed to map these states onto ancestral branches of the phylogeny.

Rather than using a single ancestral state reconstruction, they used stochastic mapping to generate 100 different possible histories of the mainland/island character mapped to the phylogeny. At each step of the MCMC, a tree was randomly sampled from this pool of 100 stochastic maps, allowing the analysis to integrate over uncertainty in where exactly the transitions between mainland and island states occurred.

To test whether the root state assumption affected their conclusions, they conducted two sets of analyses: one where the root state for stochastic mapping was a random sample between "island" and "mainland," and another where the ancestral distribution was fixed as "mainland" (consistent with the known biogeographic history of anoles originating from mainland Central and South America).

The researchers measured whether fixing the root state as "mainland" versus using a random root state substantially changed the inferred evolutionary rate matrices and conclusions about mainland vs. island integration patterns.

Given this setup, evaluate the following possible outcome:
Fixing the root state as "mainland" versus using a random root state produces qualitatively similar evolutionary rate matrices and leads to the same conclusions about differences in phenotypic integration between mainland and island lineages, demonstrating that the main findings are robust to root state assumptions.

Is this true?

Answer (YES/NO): YES